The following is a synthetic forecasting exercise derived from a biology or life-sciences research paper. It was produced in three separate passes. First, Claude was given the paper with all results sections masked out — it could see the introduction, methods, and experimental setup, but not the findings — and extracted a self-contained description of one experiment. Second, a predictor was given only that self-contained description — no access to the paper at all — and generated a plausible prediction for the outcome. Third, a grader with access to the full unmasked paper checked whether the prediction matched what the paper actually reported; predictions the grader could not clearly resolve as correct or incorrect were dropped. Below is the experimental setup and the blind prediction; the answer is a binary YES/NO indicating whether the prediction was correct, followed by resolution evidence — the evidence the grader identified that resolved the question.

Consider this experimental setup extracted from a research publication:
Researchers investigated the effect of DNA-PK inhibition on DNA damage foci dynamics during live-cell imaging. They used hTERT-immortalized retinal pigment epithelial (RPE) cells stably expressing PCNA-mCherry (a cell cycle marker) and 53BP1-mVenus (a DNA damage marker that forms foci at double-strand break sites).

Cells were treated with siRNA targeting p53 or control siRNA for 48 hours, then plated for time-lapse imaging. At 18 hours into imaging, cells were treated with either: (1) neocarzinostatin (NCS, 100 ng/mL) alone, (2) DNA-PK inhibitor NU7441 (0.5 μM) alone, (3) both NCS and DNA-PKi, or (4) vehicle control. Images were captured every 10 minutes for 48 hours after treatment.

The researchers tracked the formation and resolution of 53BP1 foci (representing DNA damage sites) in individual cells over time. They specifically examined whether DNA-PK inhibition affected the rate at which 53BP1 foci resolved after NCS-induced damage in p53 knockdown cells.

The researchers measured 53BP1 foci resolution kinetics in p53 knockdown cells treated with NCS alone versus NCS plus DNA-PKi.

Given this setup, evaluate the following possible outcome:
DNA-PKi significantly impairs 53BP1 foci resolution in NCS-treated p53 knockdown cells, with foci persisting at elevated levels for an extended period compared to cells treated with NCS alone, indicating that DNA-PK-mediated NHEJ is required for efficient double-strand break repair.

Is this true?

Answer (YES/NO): YES